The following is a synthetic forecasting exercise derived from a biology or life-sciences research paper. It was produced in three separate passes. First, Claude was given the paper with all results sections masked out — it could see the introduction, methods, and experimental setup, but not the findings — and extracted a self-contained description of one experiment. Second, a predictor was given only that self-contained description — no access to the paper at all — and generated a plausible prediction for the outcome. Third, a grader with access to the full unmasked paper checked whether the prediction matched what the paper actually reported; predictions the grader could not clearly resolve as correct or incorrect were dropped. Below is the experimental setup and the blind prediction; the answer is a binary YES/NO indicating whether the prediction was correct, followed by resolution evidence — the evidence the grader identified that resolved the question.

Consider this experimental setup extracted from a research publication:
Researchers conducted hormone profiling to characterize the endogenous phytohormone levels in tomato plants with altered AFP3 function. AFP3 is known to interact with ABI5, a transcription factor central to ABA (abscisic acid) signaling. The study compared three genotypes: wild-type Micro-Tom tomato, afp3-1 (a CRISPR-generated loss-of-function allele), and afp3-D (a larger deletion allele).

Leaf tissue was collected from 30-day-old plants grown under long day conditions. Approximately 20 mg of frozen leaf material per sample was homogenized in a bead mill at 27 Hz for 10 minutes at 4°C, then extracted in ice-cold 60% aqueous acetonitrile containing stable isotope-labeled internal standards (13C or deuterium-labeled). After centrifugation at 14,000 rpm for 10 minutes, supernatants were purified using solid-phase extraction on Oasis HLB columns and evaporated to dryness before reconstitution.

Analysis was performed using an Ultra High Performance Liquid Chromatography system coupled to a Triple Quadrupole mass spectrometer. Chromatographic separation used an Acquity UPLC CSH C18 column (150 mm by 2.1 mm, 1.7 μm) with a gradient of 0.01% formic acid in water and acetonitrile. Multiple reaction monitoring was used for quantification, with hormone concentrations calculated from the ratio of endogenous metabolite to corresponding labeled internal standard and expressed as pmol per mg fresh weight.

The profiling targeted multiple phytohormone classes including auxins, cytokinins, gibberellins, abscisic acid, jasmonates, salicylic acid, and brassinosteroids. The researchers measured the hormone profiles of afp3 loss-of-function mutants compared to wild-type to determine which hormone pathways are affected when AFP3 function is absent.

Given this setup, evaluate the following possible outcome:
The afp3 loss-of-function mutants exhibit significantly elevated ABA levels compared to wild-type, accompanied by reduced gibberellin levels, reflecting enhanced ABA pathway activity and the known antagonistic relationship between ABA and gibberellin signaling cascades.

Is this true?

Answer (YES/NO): NO